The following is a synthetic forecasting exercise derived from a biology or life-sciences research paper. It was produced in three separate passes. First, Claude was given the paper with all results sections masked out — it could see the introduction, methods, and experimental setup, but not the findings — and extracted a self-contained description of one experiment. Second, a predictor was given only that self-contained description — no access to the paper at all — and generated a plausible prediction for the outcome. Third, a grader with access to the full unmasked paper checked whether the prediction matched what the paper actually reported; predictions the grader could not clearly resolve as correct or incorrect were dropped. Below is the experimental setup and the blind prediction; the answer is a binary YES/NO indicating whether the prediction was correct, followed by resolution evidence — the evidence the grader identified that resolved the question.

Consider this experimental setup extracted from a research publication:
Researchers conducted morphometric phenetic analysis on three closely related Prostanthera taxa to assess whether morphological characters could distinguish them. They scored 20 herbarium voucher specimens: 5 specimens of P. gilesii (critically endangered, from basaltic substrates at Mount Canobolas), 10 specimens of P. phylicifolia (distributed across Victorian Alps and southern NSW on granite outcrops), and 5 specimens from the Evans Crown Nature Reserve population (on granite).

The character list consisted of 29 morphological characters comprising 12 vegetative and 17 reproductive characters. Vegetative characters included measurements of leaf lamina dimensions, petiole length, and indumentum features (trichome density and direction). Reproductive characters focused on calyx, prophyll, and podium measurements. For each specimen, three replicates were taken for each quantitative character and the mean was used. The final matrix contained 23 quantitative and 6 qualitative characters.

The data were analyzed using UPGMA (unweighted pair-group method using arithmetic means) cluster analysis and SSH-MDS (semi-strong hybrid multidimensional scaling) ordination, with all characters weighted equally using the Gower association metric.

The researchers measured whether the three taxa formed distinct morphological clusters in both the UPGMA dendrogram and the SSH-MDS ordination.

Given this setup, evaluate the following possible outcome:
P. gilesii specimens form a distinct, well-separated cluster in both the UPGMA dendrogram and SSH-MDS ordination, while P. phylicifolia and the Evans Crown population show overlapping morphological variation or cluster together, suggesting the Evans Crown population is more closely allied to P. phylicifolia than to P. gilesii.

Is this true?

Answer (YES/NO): NO